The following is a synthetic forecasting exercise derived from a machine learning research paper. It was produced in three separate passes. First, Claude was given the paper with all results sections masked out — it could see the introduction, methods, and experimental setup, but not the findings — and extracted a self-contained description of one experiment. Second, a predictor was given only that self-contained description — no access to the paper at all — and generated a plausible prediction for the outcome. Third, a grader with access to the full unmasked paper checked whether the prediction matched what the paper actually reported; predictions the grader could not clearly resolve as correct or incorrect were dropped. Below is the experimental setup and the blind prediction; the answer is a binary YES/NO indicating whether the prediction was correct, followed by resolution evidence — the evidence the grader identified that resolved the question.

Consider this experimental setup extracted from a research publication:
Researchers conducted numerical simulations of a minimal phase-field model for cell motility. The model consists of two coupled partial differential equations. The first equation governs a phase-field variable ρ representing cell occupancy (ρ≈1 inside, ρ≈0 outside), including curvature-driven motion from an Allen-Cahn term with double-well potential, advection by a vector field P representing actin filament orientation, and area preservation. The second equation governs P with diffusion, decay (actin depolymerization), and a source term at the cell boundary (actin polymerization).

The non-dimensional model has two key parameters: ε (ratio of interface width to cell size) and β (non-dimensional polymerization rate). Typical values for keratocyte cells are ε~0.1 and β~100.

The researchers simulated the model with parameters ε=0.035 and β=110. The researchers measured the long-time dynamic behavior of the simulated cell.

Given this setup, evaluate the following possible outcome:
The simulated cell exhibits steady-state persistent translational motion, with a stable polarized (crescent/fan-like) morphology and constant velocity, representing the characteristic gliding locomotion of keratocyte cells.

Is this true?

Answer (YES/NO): NO